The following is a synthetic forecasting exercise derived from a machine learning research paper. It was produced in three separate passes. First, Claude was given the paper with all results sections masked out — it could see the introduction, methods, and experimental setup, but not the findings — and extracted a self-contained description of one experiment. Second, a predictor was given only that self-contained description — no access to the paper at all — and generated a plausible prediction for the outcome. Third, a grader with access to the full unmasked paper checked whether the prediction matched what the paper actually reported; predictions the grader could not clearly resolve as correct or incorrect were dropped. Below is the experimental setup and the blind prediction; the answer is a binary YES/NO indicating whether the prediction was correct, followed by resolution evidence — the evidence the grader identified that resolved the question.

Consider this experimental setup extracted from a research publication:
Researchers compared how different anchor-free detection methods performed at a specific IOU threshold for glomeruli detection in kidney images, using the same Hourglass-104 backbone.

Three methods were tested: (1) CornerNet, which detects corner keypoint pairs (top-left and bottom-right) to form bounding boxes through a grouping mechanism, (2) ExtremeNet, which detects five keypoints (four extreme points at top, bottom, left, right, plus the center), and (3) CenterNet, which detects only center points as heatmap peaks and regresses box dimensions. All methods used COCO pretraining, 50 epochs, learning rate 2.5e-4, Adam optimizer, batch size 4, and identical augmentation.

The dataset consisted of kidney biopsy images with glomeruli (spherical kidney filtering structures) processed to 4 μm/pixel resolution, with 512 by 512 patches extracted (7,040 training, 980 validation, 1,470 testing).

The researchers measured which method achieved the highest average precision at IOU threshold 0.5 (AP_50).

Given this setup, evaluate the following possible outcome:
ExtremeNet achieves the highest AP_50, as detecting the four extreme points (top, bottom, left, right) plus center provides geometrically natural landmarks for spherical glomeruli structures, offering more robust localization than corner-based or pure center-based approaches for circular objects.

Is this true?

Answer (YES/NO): YES